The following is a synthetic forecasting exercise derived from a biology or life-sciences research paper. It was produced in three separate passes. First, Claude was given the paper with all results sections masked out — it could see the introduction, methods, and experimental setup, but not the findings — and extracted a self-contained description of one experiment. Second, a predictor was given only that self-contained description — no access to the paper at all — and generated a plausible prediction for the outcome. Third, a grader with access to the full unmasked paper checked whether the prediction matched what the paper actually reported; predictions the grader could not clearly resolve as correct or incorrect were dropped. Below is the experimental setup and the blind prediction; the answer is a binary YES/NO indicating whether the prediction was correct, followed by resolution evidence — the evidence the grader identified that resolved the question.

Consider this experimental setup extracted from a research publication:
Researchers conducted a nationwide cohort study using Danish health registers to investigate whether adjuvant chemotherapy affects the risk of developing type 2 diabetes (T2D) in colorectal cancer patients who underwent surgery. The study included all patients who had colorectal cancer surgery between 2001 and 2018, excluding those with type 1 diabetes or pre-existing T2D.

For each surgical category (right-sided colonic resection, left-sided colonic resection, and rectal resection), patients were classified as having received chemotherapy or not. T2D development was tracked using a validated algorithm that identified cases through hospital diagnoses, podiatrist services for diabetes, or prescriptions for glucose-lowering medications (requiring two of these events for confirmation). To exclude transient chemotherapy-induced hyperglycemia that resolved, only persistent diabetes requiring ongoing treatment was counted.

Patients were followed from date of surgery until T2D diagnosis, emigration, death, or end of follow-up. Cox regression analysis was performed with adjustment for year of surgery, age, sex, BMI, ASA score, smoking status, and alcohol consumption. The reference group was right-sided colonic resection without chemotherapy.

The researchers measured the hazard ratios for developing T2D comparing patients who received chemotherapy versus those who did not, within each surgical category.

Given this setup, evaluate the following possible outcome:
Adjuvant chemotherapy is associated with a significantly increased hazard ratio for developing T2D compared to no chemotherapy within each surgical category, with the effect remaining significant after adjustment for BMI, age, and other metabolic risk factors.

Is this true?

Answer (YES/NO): NO